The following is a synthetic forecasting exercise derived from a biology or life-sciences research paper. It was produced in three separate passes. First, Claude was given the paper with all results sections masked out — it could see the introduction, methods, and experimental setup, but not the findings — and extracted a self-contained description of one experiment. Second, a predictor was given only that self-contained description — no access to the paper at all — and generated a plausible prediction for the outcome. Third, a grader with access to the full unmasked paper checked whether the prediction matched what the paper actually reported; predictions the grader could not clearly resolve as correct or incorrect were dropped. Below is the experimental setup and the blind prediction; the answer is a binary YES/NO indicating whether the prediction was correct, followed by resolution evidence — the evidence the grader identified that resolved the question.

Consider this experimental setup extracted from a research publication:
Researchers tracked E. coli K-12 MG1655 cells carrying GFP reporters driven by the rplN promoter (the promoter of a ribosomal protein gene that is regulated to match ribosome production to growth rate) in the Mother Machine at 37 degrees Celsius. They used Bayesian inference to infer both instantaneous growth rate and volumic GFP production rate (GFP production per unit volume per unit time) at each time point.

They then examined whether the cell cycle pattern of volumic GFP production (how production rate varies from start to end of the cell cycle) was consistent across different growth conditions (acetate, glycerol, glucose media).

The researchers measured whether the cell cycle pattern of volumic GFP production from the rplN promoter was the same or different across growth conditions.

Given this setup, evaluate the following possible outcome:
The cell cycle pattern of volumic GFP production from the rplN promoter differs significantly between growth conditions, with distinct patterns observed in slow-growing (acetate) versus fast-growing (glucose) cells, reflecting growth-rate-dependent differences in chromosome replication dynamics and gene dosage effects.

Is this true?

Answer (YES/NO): NO